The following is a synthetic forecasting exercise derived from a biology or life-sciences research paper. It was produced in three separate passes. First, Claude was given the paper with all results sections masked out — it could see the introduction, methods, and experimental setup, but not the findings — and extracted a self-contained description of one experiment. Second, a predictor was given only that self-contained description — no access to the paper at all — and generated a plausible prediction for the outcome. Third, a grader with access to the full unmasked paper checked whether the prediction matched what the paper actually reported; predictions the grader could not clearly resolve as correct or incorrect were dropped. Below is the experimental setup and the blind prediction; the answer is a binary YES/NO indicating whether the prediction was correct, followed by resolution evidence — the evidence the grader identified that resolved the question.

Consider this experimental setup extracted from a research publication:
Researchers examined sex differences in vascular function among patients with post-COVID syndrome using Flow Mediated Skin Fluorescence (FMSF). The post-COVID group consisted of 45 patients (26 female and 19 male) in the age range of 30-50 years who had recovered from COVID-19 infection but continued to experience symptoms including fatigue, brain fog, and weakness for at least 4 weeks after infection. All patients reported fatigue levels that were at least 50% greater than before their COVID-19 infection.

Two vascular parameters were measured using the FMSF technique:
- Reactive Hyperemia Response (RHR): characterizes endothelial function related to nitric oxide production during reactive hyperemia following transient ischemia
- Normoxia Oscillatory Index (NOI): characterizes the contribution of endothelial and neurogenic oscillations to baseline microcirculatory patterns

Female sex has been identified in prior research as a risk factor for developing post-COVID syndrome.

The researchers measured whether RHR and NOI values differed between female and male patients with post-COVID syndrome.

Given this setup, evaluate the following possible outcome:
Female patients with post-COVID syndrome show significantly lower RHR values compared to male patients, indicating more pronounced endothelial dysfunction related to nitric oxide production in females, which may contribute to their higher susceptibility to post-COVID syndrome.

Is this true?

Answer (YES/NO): NO